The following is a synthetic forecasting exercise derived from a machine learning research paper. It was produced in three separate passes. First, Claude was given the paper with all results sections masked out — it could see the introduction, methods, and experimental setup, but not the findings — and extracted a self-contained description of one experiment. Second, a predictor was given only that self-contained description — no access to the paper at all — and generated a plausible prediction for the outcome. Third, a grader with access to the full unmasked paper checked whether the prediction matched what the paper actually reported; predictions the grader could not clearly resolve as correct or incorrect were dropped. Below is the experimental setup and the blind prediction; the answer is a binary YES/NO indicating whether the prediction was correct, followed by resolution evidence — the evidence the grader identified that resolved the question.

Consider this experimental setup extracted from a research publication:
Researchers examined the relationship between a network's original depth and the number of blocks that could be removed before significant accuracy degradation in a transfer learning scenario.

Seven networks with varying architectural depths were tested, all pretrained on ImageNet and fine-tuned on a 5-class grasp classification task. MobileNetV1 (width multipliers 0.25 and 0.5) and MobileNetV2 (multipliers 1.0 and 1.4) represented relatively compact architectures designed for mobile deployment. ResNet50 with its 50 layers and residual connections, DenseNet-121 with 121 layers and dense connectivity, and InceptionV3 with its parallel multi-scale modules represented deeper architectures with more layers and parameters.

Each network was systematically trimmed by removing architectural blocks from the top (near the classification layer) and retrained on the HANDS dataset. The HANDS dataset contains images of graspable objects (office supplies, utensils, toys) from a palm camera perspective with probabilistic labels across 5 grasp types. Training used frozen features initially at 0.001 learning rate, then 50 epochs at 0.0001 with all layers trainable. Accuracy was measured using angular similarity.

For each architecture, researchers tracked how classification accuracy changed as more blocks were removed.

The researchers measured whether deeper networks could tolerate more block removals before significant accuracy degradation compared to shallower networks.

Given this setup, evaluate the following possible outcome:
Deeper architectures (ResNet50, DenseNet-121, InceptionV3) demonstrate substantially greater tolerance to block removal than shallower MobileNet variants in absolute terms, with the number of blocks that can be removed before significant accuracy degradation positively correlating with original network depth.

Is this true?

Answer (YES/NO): YES